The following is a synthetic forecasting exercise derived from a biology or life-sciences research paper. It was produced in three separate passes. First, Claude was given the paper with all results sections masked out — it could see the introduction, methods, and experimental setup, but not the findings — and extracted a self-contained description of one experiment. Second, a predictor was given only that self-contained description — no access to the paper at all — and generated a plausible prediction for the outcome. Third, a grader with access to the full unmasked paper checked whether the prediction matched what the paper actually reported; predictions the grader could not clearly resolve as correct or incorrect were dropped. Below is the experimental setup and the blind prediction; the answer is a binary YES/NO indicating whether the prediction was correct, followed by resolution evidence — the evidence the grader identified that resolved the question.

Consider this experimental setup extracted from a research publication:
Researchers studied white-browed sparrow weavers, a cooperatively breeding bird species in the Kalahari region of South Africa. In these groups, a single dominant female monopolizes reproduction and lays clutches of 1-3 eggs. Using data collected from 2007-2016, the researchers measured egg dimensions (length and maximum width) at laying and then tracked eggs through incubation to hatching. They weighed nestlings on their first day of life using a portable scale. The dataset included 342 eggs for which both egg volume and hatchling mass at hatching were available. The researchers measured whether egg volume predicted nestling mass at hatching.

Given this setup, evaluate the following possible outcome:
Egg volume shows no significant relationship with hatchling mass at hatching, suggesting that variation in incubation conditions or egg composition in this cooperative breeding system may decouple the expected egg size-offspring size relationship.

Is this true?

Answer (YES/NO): NO